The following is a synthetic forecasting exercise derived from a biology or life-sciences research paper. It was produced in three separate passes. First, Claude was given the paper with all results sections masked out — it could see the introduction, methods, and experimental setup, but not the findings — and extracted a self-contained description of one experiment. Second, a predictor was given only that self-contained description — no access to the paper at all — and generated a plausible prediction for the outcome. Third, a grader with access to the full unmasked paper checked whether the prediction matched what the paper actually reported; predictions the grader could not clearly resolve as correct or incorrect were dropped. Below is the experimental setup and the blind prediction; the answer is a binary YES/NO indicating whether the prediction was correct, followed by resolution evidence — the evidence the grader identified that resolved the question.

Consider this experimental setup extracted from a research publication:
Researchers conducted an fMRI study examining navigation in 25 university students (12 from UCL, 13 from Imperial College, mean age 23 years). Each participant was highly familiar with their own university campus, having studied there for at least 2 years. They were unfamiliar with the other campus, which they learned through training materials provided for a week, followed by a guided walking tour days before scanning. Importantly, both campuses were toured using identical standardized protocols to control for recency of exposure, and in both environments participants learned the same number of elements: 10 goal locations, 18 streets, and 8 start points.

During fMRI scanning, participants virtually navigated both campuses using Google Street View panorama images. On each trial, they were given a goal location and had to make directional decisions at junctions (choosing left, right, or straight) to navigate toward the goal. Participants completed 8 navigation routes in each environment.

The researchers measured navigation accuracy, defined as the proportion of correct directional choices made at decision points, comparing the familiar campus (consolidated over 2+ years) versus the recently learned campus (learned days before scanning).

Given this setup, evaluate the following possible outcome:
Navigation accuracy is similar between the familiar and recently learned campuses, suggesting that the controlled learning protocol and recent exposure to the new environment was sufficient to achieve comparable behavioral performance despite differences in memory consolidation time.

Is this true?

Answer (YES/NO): NO